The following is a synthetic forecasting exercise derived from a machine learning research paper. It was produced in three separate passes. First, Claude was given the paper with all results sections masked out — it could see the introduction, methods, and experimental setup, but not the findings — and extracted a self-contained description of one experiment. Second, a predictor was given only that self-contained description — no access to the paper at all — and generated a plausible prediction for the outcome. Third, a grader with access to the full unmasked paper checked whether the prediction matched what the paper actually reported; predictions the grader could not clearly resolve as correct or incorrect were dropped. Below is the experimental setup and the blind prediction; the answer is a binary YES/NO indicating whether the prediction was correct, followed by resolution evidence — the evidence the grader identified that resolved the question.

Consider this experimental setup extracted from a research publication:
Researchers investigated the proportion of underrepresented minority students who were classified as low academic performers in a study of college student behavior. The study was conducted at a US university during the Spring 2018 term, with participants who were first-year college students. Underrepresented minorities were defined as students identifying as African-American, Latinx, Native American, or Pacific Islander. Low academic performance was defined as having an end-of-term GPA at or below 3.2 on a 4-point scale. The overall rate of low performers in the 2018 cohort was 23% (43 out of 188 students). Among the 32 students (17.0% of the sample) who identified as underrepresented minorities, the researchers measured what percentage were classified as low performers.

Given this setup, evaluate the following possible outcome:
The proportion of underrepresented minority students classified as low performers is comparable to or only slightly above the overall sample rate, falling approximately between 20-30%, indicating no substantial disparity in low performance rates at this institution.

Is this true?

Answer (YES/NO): NO